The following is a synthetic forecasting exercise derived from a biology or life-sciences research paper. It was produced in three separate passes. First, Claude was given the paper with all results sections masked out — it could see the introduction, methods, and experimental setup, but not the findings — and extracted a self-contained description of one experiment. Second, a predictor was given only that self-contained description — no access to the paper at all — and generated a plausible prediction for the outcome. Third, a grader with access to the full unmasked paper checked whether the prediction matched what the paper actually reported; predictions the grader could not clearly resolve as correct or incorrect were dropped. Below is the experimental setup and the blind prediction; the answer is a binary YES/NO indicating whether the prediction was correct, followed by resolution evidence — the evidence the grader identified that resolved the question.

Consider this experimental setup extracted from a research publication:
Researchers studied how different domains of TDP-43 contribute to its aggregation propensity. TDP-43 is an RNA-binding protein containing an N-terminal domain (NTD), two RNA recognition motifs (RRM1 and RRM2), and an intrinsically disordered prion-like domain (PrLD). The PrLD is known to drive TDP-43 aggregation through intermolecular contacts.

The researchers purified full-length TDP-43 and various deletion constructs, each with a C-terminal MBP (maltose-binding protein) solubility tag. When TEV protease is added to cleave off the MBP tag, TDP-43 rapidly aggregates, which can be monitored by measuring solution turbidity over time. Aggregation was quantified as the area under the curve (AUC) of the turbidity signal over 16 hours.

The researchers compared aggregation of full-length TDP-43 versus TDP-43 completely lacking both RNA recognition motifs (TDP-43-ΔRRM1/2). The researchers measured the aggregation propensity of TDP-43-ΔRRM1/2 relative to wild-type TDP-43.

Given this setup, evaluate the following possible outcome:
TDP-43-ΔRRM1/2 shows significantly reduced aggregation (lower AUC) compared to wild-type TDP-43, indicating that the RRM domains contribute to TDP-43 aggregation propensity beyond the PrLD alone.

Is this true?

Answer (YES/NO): YES